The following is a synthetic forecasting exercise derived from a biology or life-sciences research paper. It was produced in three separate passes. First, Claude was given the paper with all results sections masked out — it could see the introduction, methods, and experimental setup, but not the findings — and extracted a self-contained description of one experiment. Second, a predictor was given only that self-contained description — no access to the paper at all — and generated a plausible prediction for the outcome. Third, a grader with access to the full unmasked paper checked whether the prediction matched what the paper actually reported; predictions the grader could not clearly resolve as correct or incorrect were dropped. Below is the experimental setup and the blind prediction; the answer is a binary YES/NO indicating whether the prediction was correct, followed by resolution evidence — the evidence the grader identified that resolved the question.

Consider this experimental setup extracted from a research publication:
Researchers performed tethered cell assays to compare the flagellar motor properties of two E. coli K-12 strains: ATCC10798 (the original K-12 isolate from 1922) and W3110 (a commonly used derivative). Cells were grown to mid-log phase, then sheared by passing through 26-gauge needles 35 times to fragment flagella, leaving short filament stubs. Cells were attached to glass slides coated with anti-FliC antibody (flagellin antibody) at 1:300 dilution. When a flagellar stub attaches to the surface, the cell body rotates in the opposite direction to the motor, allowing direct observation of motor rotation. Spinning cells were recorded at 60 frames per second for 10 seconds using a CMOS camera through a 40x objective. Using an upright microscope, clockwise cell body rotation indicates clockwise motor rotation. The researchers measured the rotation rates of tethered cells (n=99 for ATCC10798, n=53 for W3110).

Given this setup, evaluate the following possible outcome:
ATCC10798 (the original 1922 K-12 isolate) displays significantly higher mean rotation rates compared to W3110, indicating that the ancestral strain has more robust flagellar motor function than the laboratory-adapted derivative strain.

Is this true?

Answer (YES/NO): NO